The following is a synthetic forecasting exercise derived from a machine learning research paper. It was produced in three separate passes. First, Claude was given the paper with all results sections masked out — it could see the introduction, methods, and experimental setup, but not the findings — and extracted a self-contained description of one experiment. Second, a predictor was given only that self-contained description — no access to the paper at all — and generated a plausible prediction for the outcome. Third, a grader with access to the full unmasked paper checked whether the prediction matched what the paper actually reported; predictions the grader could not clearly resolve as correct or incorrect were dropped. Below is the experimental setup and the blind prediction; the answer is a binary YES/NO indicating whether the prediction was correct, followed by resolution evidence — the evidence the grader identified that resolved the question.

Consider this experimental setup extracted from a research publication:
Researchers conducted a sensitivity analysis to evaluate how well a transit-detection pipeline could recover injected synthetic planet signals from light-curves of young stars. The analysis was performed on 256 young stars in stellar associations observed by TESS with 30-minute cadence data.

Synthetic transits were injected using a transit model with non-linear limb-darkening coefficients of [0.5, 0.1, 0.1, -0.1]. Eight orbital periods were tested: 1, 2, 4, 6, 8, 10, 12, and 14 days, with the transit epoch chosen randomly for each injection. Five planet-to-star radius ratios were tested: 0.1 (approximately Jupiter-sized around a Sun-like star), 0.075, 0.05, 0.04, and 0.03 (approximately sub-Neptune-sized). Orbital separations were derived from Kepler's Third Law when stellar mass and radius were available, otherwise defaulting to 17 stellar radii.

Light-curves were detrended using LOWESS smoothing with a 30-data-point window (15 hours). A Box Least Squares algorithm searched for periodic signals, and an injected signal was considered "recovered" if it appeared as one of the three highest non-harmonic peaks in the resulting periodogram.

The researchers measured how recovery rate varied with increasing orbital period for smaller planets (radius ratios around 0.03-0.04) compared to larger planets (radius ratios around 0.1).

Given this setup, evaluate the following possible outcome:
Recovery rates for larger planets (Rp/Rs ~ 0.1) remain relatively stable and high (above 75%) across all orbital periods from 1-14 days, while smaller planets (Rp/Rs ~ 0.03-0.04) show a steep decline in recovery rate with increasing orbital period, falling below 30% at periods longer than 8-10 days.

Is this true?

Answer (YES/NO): NO